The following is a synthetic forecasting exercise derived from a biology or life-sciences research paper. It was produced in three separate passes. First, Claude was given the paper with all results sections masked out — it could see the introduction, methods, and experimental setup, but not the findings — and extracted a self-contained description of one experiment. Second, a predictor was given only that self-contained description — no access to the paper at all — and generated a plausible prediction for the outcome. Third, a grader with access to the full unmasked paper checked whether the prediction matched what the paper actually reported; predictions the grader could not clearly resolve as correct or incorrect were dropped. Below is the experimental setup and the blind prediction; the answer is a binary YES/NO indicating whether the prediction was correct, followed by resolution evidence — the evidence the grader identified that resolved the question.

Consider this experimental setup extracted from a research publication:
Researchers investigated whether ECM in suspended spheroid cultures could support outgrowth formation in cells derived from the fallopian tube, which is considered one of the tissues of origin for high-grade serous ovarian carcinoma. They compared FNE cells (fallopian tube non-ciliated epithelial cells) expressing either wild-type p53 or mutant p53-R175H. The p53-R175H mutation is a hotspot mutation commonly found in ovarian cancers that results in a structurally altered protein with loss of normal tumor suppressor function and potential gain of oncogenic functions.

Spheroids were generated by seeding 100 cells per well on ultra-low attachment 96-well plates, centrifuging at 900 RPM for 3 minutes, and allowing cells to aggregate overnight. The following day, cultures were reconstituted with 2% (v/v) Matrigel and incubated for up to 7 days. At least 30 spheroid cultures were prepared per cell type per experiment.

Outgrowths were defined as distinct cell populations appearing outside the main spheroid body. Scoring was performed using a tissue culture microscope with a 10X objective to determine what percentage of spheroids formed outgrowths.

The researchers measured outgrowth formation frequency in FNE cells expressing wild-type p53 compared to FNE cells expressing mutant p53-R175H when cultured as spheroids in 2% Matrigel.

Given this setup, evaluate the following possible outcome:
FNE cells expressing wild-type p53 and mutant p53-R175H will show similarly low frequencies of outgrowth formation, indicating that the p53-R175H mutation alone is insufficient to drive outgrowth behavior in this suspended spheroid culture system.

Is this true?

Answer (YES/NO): NO